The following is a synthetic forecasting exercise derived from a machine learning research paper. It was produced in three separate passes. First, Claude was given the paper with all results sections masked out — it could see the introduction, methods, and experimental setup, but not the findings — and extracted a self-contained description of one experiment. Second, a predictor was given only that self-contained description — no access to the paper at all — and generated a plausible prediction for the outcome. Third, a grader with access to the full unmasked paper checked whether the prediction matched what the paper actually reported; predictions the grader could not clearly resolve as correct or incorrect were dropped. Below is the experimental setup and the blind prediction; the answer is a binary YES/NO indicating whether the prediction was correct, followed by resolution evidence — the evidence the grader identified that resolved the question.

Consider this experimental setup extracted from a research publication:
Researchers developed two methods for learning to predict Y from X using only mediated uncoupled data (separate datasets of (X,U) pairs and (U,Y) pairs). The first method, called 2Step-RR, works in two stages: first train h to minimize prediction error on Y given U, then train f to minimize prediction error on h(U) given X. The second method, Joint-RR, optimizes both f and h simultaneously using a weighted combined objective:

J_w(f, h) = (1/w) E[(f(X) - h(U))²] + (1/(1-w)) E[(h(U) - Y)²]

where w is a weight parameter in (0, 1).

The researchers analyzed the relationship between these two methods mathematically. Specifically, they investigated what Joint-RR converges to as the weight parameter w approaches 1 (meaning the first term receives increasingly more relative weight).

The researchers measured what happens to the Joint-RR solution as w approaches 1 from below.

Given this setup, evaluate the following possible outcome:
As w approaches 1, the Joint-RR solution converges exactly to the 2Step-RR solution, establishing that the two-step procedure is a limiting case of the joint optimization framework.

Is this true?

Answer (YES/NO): YES